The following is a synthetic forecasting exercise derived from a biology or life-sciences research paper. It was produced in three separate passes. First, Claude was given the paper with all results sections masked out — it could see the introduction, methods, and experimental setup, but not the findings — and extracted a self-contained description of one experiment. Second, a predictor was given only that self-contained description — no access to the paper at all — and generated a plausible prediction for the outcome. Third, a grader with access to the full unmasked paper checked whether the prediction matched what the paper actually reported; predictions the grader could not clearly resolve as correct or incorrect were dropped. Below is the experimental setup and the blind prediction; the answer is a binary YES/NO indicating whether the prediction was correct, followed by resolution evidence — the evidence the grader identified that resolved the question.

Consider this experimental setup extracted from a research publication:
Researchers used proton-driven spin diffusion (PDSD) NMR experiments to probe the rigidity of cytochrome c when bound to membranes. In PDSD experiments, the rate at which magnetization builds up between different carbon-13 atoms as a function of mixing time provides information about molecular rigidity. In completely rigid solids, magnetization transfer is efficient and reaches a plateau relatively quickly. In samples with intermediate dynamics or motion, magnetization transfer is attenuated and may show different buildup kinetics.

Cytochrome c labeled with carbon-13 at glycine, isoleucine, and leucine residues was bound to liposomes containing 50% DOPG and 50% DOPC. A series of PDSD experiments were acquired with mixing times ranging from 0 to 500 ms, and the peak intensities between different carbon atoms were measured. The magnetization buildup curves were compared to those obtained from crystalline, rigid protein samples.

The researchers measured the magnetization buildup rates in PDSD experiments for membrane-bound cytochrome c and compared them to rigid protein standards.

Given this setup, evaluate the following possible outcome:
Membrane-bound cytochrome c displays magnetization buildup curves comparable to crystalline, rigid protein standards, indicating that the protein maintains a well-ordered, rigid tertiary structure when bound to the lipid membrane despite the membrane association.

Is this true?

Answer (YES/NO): NO